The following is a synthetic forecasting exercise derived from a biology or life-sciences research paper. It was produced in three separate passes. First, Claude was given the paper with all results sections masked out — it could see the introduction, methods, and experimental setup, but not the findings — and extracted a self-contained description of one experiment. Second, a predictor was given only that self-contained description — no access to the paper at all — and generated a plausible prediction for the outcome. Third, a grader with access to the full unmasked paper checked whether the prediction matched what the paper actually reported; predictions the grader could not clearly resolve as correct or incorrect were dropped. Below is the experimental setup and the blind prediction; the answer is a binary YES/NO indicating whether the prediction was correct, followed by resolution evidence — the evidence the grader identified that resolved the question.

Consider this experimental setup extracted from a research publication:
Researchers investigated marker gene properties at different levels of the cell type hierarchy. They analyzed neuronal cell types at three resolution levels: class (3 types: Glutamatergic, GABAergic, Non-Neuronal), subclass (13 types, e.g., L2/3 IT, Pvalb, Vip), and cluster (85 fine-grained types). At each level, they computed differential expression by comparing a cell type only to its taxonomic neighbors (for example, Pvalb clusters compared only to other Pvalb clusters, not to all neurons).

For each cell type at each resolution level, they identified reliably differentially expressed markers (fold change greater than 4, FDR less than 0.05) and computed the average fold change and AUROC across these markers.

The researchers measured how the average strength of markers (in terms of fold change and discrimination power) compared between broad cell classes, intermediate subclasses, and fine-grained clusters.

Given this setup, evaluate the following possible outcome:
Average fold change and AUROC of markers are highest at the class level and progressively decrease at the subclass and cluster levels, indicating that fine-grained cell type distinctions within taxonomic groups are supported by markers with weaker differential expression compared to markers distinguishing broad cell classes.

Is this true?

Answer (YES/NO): YES